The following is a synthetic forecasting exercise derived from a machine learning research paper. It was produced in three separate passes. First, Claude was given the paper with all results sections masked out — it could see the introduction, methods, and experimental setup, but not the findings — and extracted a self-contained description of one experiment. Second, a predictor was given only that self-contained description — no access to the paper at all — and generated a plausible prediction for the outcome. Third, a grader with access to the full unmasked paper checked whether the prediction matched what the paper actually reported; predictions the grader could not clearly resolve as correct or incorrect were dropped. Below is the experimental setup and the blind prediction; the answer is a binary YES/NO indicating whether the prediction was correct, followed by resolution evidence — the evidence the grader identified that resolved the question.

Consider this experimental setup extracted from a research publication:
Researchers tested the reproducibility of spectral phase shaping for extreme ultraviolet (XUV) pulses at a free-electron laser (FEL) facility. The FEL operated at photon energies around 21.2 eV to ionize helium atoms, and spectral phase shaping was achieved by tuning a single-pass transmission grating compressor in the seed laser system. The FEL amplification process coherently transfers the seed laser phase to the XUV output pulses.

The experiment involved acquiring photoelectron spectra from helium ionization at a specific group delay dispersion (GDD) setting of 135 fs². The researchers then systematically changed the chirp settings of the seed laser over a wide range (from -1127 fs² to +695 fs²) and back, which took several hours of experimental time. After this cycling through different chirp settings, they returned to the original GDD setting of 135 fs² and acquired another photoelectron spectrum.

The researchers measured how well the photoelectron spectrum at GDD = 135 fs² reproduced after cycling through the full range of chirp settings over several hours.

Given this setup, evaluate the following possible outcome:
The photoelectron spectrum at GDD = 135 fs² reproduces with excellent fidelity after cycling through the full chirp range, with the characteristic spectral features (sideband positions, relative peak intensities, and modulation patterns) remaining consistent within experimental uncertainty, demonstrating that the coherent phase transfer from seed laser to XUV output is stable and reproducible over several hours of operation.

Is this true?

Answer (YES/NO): YES